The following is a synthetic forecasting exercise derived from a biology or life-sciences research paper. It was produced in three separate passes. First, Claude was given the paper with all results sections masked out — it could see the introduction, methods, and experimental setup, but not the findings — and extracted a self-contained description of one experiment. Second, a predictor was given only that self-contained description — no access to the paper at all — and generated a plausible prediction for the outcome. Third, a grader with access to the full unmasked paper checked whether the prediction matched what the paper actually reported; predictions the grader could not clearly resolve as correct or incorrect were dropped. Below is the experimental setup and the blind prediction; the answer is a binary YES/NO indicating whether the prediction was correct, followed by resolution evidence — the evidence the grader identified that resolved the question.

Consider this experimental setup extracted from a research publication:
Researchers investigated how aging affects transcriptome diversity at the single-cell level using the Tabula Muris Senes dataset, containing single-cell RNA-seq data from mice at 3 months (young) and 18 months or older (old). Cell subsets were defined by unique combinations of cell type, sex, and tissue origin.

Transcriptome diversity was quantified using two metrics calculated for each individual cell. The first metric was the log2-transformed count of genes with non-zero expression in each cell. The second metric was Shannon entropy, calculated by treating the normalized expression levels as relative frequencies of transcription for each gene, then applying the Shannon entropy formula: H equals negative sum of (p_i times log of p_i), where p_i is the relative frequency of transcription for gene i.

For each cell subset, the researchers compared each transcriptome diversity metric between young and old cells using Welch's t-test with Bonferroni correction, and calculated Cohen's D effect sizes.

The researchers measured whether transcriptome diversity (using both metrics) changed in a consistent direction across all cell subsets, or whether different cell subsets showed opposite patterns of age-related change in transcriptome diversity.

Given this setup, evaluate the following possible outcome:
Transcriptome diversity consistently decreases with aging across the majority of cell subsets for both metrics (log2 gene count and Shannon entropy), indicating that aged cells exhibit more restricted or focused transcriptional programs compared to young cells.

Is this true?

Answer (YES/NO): NO